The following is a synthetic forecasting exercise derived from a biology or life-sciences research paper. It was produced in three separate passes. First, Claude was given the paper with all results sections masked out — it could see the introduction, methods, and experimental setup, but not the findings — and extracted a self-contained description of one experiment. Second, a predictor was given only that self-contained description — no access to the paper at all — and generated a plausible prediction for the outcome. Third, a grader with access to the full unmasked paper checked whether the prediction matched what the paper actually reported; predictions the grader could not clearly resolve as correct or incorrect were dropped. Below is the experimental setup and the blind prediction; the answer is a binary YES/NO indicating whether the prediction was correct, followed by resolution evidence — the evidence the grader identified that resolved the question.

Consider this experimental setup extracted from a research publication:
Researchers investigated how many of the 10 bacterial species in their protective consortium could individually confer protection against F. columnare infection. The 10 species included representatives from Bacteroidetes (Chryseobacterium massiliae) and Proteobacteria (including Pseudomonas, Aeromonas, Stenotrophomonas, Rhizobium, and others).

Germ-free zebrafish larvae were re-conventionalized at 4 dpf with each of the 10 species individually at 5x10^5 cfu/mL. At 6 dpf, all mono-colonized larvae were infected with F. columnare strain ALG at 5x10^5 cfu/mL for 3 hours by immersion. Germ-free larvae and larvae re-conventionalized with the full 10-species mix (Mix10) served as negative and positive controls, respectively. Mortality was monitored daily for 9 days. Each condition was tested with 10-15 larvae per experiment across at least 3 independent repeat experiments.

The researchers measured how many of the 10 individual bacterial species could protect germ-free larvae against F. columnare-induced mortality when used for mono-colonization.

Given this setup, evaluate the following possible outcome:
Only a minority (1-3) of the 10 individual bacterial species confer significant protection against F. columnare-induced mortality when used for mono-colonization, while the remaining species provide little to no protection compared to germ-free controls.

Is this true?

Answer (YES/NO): YES